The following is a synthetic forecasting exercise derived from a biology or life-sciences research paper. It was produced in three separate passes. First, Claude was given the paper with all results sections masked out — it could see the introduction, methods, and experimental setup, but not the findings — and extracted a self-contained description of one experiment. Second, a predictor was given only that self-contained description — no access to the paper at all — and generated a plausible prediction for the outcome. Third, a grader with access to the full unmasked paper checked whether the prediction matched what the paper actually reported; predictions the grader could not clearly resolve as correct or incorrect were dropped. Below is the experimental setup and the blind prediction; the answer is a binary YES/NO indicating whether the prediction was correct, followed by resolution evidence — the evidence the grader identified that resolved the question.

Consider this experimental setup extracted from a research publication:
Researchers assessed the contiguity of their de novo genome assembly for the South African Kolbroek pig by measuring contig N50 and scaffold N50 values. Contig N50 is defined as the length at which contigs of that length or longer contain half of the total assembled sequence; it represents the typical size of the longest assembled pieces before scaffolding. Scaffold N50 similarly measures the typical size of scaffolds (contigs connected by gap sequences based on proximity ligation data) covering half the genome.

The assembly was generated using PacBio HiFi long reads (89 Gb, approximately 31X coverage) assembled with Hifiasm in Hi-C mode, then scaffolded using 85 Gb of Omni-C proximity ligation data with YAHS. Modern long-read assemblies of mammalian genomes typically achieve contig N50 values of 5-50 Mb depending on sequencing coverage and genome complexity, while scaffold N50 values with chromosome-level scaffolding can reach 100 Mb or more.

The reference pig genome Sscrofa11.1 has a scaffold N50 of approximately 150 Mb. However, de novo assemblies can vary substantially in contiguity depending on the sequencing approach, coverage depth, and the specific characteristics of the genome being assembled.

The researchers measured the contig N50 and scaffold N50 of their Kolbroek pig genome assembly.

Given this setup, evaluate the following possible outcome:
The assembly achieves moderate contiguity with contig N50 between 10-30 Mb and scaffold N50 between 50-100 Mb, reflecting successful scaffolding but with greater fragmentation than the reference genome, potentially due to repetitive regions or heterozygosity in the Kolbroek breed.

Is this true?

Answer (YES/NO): NO